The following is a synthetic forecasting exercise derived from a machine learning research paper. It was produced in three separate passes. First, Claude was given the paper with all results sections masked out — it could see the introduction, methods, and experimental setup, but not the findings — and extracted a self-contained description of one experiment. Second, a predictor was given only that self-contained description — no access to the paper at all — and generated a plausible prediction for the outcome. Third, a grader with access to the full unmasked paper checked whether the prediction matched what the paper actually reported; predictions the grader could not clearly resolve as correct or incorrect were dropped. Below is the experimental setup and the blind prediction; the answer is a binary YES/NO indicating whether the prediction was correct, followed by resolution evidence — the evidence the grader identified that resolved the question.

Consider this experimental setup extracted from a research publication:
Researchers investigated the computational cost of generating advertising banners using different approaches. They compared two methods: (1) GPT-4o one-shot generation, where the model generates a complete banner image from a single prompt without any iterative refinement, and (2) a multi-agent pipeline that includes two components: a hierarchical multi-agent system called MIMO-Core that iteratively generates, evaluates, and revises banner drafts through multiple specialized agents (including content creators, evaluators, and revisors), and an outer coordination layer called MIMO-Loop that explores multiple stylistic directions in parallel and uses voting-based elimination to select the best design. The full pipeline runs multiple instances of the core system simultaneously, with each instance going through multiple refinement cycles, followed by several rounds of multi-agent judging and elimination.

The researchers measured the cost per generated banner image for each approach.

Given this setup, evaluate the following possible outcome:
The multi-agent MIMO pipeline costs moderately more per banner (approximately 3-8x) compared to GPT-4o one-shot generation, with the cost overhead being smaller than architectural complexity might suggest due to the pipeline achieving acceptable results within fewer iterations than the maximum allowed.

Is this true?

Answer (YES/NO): NO